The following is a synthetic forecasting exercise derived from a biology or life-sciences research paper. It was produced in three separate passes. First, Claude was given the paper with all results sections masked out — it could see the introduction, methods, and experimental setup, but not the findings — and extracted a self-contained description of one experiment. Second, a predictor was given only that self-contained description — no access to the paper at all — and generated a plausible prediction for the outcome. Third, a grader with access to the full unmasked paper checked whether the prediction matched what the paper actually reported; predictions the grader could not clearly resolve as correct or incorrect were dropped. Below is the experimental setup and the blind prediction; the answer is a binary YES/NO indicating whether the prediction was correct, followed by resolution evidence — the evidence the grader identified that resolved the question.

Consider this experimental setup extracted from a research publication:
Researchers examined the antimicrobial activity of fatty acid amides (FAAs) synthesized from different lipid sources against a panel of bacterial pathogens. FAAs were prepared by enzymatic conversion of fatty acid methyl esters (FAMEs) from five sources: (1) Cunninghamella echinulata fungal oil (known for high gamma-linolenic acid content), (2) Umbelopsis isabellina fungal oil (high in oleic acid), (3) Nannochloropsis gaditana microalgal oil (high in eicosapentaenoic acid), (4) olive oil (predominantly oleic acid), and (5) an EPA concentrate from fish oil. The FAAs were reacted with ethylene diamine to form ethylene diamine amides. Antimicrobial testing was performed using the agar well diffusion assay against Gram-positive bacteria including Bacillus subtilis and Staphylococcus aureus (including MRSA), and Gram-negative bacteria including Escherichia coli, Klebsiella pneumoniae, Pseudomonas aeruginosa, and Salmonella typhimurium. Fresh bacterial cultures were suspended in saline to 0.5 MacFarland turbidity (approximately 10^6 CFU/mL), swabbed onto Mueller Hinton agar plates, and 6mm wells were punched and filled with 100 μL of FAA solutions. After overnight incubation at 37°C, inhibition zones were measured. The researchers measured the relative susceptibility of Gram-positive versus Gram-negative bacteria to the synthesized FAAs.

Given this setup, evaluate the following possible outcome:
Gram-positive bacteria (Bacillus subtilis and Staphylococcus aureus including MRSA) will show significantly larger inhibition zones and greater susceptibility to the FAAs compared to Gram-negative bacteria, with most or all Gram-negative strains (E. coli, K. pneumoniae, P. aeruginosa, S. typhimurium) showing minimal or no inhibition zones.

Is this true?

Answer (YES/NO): NO